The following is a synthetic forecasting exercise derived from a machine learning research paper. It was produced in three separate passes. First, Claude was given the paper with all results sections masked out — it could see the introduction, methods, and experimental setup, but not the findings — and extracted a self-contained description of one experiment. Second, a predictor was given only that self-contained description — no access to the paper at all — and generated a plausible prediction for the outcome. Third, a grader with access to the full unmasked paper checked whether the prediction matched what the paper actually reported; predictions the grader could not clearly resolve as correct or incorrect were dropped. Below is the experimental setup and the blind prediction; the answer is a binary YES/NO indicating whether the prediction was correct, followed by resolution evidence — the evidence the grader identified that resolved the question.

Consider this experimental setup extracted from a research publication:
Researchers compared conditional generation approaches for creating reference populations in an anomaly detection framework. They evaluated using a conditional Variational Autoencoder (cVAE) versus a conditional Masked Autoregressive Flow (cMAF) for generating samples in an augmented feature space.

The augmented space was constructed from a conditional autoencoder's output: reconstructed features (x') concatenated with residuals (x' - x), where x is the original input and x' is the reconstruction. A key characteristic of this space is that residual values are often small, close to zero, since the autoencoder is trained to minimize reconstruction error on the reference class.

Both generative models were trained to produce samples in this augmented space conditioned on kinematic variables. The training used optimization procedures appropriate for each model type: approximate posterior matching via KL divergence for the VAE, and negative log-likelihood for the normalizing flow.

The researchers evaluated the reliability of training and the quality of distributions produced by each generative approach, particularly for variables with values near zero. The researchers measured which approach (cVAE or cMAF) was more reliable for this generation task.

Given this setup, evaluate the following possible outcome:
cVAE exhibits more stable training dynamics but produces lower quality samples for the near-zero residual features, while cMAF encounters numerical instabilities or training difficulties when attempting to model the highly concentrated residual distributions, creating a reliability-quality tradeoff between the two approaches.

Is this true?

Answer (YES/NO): NO